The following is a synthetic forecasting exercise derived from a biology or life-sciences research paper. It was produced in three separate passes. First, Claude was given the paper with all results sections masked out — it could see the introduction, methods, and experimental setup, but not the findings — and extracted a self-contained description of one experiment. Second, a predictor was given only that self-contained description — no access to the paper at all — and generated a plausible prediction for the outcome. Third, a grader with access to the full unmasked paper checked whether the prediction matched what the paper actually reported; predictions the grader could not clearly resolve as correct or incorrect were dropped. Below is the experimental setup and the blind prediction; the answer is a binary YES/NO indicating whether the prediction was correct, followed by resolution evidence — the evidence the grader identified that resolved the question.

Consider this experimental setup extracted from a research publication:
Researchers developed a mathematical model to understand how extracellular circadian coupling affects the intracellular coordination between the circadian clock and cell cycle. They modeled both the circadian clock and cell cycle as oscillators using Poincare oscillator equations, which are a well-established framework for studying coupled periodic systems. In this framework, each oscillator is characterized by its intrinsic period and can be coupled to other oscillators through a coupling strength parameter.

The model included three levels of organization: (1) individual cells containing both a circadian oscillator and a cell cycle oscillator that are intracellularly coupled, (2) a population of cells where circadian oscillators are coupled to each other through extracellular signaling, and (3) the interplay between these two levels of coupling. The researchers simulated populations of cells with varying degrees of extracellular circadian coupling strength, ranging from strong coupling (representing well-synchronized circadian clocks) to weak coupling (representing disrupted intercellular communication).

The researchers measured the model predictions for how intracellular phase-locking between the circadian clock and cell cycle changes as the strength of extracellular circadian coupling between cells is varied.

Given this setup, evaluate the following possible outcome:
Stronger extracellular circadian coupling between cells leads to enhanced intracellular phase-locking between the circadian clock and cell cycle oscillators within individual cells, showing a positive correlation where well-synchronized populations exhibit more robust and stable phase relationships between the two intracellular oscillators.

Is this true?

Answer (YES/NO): YES